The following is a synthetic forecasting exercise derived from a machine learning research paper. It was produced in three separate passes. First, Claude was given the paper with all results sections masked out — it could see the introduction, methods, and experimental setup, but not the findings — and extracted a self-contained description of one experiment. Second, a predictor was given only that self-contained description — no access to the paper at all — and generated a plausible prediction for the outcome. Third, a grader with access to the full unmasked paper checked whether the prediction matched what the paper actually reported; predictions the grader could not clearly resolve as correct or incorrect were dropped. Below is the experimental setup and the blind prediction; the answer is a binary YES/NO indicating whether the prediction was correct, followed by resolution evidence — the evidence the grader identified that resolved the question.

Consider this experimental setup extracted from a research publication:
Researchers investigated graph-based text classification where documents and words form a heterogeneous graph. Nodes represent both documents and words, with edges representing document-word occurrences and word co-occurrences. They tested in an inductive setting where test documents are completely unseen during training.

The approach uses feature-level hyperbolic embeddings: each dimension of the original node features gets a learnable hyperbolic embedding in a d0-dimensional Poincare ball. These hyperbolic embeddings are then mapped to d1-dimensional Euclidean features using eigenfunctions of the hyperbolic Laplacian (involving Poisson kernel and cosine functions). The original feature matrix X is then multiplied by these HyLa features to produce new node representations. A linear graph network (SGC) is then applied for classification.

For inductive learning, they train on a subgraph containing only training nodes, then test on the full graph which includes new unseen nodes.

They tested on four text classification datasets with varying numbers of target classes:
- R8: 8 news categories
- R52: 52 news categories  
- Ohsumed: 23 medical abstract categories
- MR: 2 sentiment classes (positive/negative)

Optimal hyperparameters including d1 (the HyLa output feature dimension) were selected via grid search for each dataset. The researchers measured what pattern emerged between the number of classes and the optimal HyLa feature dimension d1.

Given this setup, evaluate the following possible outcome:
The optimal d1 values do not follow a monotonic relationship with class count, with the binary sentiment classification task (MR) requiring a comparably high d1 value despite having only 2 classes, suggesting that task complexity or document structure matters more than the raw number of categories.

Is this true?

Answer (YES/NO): NO